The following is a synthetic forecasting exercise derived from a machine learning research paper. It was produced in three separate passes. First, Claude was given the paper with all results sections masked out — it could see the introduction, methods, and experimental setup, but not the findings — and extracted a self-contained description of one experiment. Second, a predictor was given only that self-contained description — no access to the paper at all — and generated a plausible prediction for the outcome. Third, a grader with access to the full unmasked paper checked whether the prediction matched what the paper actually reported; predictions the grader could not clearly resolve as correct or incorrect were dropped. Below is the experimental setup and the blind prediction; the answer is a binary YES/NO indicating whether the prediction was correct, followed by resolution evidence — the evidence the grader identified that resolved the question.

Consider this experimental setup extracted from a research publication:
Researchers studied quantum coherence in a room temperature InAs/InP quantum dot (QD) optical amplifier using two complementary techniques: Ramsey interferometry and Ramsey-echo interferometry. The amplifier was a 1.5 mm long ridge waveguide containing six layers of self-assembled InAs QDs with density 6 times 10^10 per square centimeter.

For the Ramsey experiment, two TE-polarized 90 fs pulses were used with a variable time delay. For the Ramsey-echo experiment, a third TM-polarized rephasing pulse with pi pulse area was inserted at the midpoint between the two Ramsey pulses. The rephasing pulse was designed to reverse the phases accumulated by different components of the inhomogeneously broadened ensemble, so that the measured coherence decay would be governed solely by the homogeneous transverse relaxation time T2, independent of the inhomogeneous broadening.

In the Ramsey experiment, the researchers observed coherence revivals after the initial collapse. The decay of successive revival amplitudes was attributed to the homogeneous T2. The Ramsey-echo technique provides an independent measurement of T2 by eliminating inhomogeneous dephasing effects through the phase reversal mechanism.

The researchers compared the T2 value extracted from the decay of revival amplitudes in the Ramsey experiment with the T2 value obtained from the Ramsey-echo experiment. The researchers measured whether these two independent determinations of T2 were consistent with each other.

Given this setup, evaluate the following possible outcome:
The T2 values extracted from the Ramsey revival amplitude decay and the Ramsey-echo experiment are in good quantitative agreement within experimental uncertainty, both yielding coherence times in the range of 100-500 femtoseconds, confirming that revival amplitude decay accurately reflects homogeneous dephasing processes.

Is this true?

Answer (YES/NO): NO